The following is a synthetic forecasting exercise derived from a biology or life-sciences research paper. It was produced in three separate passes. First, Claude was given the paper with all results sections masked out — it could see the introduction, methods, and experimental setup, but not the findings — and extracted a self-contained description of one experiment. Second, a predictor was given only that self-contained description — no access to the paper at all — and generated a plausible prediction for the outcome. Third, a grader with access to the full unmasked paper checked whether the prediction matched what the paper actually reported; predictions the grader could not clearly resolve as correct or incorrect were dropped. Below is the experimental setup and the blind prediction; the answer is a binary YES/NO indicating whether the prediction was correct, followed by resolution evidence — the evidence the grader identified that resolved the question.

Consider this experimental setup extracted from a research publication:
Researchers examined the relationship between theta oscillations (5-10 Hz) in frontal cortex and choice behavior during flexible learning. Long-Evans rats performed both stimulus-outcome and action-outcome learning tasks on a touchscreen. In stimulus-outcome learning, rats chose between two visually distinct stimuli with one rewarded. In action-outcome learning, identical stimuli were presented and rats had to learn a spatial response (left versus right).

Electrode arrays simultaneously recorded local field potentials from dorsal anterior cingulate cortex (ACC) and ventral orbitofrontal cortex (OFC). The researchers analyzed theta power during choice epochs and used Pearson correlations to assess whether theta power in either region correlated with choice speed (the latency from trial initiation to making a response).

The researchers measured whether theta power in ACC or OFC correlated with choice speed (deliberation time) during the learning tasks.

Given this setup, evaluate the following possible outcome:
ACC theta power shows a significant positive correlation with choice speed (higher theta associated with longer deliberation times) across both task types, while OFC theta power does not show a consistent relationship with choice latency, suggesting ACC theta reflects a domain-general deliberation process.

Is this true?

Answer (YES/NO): NO